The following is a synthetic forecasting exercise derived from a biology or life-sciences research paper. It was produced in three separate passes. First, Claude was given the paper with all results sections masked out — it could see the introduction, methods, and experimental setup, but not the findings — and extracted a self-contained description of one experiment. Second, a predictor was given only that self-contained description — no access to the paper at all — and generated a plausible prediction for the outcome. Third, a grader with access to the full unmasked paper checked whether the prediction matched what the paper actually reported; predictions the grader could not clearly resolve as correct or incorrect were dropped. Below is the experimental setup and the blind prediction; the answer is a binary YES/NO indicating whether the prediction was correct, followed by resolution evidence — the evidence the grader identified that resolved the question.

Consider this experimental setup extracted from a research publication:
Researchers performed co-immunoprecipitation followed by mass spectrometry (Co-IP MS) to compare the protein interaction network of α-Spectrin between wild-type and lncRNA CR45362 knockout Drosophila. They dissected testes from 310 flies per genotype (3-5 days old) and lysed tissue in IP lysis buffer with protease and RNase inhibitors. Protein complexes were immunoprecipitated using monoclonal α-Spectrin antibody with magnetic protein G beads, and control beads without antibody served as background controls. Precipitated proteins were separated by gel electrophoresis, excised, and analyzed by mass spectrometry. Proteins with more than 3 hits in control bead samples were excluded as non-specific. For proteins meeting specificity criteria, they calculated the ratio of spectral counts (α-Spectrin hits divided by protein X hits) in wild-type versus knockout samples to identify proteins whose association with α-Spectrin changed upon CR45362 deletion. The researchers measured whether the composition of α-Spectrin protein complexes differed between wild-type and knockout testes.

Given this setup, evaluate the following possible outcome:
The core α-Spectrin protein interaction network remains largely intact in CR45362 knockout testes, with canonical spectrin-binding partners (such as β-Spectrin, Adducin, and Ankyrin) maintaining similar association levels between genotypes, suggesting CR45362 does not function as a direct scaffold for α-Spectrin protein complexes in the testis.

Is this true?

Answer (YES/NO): NO